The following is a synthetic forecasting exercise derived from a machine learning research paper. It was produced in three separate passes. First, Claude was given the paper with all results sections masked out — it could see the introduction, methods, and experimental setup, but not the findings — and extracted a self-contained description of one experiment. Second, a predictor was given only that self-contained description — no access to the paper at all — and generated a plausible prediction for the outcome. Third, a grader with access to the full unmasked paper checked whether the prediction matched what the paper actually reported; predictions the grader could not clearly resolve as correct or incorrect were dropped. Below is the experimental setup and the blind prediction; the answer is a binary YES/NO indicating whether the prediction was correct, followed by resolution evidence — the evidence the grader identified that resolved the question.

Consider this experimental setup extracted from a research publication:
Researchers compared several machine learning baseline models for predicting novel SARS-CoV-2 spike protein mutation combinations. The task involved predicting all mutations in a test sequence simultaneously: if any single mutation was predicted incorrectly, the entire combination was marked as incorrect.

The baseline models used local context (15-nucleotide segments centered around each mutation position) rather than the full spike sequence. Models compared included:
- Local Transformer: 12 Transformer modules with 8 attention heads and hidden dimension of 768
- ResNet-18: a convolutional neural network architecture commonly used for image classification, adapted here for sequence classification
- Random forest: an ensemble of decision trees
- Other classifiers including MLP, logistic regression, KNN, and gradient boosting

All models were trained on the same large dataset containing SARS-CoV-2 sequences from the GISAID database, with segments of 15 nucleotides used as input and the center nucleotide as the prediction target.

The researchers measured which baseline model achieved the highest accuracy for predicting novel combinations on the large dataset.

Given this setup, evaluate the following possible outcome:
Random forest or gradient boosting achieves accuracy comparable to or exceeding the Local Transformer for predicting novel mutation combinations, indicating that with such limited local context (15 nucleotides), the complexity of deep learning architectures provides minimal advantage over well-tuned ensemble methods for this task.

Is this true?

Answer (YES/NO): NO